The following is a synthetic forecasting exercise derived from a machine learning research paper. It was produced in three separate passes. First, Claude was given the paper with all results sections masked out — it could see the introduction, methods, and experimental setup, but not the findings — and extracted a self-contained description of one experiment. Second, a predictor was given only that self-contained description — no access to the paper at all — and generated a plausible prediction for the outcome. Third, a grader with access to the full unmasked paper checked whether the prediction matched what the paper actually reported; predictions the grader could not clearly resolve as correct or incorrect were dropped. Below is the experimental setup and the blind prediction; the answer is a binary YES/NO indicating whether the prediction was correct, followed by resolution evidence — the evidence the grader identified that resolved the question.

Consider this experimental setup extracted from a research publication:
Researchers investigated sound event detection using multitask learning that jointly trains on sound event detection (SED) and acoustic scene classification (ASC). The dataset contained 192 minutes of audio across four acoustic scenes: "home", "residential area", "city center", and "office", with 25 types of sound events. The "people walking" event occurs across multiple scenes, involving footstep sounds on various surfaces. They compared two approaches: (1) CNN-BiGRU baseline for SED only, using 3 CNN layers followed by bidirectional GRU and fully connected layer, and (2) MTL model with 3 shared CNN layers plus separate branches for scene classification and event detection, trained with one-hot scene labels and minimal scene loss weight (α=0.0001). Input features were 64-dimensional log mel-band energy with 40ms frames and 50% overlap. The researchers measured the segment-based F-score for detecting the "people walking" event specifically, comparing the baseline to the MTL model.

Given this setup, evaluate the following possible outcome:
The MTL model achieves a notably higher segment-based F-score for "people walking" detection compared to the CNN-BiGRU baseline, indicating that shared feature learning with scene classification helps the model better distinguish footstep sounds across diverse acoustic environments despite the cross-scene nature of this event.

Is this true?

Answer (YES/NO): NO